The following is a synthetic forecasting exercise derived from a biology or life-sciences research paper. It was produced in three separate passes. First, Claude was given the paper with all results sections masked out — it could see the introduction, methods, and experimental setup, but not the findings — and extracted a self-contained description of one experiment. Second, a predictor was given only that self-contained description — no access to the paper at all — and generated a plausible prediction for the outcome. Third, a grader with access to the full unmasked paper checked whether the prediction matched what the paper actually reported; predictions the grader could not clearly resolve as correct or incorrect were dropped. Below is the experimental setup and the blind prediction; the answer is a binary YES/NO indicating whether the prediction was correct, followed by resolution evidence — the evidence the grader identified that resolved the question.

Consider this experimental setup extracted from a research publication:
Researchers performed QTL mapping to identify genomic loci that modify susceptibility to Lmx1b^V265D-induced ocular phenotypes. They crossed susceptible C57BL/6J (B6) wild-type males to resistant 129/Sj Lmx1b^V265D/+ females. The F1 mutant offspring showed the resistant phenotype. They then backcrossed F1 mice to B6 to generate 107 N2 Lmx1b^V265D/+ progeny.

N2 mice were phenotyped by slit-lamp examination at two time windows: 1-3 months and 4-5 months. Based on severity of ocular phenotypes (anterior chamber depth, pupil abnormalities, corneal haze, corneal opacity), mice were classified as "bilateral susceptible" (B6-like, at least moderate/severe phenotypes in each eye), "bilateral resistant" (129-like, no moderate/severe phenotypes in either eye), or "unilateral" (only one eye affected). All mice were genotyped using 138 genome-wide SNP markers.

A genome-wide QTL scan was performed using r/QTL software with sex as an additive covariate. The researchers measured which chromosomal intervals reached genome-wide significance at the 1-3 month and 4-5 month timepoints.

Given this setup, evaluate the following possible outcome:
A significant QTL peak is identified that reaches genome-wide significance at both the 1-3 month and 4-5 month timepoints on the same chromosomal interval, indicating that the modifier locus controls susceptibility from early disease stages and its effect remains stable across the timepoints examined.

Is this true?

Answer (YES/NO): YES